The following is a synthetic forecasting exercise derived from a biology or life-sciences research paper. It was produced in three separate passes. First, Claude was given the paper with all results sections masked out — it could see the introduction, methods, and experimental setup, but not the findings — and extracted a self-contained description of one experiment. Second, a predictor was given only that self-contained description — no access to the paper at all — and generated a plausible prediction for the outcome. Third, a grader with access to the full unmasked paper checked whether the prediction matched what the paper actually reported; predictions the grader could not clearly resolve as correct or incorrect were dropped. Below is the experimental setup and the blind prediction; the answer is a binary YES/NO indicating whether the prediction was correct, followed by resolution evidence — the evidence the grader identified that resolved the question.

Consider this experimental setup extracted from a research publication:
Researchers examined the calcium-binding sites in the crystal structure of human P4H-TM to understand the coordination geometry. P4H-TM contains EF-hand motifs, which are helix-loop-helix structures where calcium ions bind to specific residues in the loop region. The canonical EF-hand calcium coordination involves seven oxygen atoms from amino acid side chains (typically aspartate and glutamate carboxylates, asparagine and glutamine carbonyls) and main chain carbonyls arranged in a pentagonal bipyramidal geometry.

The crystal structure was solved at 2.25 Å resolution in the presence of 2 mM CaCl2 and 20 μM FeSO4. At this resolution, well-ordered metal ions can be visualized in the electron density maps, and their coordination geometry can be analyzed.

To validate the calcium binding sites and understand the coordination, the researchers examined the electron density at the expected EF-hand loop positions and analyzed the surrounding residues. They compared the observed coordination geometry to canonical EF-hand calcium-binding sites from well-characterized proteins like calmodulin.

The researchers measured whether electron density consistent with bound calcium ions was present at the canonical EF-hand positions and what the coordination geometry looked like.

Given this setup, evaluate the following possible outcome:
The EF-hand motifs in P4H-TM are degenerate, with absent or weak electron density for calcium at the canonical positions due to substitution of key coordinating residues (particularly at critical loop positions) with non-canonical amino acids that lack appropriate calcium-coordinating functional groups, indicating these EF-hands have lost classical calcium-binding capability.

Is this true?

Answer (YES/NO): NO